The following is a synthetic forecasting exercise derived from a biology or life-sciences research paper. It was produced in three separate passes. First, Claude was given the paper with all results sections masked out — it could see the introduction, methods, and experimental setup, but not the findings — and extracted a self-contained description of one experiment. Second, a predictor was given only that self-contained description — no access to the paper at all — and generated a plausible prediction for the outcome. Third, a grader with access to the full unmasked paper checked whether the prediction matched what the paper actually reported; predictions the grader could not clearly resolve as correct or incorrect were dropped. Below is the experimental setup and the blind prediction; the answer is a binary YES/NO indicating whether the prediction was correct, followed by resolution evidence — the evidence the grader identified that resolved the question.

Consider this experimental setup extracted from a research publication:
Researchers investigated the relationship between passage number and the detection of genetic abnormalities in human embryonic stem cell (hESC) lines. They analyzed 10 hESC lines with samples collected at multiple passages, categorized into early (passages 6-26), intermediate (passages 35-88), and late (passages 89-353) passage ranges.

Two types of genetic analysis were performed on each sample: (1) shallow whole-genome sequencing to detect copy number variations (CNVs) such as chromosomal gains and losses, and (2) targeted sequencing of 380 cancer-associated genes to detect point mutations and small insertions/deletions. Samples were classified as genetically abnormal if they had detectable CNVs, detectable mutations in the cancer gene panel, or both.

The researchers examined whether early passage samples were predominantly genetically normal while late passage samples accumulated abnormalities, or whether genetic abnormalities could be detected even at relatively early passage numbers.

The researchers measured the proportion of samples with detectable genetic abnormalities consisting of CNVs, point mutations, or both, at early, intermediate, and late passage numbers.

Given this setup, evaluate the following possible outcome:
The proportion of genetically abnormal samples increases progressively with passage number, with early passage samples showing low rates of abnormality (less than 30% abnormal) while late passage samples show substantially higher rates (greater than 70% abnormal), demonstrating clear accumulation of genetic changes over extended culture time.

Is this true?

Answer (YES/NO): NO